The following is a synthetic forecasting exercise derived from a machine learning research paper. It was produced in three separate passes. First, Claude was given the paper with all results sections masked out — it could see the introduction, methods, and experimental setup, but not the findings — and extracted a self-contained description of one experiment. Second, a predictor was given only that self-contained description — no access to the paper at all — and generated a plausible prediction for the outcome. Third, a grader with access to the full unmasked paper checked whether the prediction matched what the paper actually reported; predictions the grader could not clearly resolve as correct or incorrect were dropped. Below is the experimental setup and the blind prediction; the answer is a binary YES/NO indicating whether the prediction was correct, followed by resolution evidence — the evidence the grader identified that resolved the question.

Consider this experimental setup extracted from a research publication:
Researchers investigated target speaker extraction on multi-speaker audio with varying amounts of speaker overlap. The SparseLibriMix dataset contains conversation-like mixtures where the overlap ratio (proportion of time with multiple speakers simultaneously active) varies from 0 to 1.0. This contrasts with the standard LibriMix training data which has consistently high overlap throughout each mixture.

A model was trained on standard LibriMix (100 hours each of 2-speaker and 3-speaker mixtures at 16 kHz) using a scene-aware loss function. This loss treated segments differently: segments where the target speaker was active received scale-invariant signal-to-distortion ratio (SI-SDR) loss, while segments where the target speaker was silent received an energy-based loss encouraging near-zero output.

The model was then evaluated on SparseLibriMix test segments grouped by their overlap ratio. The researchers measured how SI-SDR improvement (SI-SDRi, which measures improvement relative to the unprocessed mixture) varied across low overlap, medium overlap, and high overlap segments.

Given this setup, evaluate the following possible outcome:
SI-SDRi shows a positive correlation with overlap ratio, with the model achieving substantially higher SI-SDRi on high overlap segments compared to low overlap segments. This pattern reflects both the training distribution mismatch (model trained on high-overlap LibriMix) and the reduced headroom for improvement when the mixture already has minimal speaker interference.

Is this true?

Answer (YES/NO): NO